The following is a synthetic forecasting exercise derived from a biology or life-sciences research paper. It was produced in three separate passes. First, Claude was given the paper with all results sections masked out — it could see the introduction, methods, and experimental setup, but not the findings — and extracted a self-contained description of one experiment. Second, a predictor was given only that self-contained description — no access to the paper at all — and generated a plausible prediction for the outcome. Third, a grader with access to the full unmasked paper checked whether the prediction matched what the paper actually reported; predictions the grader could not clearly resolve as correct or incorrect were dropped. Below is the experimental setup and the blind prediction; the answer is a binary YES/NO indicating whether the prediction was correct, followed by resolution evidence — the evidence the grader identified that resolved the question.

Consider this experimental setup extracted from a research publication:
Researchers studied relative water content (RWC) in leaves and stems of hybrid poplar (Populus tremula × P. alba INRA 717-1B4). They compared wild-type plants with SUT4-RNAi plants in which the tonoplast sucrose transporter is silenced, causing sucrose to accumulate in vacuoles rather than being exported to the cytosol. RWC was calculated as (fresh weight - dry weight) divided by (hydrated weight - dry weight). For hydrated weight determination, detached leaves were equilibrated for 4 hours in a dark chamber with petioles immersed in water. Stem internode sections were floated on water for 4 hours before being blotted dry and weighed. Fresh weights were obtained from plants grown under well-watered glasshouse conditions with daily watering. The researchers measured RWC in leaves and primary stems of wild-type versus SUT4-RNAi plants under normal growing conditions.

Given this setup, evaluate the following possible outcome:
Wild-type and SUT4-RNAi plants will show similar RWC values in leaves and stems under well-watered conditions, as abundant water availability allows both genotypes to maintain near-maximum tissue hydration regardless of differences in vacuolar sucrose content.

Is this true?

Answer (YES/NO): NO